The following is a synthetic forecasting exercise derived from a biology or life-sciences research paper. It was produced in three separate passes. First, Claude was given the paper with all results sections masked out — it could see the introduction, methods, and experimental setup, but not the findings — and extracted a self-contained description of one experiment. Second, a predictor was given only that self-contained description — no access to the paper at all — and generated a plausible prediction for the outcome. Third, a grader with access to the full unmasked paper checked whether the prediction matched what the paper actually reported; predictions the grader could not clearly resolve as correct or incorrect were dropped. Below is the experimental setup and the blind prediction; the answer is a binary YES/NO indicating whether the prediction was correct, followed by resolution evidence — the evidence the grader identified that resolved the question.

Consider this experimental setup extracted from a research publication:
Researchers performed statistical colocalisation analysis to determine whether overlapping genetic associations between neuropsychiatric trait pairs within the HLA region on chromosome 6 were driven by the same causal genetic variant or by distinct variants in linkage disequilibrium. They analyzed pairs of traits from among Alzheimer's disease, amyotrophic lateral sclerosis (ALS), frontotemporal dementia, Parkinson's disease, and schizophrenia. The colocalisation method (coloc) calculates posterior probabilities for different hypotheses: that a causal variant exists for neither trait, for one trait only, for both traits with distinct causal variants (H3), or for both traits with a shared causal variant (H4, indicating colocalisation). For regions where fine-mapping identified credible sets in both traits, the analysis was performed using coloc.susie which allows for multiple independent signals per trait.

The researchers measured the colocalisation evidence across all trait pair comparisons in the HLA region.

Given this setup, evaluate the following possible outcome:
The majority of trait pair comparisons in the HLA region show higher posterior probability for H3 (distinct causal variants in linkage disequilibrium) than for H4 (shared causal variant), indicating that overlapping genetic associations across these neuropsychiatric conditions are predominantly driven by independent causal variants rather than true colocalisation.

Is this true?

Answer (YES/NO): YES